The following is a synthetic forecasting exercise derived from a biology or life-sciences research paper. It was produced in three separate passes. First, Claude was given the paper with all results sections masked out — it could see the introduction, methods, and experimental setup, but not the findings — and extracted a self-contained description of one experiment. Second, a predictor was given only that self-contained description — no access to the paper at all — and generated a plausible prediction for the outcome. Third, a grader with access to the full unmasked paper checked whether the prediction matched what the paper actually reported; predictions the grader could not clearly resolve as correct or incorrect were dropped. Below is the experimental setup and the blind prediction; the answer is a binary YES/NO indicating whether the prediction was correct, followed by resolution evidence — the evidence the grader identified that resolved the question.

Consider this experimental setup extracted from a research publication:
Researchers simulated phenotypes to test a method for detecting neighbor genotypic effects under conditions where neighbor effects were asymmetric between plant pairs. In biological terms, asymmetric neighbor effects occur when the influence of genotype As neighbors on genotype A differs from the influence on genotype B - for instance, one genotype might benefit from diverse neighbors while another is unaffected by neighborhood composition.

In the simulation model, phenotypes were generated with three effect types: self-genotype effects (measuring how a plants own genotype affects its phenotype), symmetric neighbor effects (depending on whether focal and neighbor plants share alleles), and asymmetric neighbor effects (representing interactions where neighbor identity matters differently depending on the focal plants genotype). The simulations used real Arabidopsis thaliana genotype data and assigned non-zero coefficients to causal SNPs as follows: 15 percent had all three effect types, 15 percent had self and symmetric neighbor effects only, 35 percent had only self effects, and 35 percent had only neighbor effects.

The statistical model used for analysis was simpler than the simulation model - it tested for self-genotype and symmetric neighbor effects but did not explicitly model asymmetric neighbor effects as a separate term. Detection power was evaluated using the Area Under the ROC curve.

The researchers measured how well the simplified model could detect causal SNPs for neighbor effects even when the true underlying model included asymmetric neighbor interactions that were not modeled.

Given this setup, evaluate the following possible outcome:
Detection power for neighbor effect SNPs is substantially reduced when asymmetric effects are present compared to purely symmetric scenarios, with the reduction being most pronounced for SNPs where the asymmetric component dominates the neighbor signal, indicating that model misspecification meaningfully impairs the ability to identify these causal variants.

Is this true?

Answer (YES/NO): NO